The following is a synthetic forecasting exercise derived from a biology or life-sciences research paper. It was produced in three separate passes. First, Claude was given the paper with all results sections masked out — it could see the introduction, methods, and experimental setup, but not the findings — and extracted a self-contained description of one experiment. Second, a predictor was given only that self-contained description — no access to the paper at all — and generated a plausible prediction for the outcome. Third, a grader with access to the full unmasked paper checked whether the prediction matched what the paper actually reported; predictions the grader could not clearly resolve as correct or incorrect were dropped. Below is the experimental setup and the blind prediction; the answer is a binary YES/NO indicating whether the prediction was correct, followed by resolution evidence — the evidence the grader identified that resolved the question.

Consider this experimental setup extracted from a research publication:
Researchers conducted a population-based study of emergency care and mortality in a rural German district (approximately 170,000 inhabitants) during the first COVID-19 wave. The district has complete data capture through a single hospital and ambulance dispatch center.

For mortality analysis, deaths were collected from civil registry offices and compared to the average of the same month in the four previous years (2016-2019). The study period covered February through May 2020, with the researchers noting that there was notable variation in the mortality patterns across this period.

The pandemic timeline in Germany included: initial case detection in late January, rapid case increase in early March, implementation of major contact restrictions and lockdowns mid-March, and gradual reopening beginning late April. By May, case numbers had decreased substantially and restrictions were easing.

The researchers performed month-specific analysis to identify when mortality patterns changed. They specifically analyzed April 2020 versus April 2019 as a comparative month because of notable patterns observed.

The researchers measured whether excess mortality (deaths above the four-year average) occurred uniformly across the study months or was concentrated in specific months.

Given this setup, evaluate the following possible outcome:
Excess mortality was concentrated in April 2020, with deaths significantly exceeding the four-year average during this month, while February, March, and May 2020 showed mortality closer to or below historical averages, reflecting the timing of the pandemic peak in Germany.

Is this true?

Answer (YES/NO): YES